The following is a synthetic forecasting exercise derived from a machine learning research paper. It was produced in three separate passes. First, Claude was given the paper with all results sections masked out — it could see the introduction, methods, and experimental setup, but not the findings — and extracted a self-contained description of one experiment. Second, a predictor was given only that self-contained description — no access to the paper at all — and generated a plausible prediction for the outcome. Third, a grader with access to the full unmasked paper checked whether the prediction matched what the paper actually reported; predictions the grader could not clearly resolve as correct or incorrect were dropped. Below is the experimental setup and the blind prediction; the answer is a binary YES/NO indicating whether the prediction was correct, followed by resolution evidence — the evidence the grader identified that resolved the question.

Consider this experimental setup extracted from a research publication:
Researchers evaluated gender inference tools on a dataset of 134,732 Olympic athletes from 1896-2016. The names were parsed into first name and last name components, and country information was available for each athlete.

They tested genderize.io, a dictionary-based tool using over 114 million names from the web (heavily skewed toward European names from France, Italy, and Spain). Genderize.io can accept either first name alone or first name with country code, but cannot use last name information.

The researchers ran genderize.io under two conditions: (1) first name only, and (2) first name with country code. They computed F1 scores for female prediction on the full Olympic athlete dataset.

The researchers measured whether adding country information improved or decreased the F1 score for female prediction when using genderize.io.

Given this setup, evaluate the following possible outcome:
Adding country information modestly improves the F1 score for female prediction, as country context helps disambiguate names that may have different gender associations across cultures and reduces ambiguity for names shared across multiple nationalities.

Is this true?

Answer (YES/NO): NO